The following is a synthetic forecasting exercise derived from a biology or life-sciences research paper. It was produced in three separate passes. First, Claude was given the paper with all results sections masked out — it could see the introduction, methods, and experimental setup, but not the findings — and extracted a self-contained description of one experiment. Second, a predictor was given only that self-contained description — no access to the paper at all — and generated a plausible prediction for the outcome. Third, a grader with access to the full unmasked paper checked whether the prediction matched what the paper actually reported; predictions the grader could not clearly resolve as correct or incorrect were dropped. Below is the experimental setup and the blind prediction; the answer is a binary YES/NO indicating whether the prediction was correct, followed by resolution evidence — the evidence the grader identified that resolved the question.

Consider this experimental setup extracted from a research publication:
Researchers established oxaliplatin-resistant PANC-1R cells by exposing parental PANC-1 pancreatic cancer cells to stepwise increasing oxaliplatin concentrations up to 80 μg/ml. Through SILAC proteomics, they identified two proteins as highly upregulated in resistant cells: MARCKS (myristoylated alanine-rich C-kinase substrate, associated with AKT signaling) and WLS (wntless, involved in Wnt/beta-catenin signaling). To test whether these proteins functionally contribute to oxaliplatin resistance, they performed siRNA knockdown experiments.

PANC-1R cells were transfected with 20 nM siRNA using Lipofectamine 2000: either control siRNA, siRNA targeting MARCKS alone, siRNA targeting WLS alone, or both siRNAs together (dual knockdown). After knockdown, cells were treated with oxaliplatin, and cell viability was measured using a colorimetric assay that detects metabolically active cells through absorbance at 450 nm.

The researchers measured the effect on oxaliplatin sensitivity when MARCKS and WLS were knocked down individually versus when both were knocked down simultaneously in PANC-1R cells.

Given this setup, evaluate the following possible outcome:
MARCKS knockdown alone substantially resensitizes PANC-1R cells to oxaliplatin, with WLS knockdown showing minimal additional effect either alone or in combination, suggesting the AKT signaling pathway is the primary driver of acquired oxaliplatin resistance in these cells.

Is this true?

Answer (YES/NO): NO